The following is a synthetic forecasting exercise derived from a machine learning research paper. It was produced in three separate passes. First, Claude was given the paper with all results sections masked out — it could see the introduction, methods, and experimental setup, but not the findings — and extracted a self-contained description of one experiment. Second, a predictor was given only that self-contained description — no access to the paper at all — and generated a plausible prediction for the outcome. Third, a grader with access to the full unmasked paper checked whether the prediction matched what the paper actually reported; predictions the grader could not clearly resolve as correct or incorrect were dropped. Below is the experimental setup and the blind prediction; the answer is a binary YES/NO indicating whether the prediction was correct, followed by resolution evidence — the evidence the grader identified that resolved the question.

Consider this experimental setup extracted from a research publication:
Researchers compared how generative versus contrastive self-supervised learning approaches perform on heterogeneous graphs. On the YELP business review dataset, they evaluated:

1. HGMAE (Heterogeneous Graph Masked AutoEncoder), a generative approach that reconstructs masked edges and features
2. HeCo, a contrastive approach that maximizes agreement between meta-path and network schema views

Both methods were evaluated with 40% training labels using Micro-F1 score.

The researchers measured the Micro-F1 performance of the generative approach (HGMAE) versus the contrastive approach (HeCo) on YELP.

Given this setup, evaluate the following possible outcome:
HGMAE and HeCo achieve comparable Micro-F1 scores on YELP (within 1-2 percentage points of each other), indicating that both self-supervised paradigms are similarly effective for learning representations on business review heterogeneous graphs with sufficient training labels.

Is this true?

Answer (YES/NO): NO